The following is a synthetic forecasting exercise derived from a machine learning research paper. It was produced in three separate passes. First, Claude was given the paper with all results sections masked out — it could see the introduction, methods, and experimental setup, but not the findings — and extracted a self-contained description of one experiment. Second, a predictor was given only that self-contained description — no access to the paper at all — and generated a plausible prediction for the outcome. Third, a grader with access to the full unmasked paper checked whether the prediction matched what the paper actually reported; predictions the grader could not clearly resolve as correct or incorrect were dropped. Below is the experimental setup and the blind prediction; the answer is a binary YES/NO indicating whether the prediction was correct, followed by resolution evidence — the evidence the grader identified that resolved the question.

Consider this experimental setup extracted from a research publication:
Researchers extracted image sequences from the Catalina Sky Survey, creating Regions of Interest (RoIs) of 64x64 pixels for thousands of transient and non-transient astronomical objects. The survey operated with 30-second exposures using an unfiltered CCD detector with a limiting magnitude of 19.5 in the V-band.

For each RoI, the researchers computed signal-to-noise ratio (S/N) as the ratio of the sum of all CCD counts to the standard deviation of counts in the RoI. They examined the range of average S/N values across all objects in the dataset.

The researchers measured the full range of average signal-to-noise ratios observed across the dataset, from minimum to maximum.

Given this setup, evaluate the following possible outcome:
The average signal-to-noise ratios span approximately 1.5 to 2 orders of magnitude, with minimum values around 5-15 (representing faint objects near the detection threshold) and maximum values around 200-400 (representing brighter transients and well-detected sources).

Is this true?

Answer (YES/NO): NO